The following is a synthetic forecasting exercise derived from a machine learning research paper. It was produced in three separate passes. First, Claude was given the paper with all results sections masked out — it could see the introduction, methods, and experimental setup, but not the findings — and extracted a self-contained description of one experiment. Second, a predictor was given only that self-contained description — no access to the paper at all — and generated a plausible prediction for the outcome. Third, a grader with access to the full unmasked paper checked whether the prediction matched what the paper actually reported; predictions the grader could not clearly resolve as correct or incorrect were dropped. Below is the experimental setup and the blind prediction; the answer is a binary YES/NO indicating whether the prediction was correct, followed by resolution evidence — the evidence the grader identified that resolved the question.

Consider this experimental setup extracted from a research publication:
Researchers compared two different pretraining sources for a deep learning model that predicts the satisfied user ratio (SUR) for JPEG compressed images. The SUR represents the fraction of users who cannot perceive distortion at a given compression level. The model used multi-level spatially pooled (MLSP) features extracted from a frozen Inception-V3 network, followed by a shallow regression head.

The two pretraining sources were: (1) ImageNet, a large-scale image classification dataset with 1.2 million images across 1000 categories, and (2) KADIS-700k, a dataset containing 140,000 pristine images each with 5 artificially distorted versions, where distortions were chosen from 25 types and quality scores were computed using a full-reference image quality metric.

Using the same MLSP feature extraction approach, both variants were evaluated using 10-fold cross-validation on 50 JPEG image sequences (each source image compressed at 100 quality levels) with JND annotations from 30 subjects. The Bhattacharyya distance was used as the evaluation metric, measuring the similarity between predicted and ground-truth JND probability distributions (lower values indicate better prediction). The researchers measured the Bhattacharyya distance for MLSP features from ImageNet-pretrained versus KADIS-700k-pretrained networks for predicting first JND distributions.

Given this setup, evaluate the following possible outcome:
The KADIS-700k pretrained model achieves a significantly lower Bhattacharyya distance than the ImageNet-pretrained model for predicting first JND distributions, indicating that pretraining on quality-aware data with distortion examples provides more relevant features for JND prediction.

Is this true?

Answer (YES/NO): YES